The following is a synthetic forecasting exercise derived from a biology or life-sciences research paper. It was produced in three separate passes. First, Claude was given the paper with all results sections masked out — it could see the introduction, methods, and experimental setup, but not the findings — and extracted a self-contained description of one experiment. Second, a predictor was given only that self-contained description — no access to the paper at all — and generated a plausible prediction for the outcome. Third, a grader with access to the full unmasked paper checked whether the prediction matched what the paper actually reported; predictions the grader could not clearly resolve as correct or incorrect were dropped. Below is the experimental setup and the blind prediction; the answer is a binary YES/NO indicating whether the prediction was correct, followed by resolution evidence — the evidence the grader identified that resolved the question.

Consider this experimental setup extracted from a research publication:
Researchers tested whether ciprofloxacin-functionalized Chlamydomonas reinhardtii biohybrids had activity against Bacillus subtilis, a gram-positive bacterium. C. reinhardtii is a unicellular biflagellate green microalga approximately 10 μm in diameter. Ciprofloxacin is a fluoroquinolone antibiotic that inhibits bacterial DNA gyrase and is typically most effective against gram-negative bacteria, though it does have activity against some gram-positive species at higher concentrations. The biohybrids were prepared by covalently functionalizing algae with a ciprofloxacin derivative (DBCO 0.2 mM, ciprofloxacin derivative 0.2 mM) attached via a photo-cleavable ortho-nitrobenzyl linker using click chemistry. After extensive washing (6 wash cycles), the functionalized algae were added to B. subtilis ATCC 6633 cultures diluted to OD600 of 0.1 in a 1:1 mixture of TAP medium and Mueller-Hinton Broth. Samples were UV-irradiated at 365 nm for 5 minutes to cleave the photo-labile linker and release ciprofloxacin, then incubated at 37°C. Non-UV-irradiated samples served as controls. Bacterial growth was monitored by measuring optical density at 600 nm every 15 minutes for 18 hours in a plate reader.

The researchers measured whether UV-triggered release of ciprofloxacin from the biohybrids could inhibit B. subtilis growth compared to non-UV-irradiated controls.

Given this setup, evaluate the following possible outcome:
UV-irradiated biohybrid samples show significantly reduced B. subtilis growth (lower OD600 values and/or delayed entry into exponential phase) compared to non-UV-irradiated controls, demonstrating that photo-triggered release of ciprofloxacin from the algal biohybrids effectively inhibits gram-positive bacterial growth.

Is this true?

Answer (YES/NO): YES